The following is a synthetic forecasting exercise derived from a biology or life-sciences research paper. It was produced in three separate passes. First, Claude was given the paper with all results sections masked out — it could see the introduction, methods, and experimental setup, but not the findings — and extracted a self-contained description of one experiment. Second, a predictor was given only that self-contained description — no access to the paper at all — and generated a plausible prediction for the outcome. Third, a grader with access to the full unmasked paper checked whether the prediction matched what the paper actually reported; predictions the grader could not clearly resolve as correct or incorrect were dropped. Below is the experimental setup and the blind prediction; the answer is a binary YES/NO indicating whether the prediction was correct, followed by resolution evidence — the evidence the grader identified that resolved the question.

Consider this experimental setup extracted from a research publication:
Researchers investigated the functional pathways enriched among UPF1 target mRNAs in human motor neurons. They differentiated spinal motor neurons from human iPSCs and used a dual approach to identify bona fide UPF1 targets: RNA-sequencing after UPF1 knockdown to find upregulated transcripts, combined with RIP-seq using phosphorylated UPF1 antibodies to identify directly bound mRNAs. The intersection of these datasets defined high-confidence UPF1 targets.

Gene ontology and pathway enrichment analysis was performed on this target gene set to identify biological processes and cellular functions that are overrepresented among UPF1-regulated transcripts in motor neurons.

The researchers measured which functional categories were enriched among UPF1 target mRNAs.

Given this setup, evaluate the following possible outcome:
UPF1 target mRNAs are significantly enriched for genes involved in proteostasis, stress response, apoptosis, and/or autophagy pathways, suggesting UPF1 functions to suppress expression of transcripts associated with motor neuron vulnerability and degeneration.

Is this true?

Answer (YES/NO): YES